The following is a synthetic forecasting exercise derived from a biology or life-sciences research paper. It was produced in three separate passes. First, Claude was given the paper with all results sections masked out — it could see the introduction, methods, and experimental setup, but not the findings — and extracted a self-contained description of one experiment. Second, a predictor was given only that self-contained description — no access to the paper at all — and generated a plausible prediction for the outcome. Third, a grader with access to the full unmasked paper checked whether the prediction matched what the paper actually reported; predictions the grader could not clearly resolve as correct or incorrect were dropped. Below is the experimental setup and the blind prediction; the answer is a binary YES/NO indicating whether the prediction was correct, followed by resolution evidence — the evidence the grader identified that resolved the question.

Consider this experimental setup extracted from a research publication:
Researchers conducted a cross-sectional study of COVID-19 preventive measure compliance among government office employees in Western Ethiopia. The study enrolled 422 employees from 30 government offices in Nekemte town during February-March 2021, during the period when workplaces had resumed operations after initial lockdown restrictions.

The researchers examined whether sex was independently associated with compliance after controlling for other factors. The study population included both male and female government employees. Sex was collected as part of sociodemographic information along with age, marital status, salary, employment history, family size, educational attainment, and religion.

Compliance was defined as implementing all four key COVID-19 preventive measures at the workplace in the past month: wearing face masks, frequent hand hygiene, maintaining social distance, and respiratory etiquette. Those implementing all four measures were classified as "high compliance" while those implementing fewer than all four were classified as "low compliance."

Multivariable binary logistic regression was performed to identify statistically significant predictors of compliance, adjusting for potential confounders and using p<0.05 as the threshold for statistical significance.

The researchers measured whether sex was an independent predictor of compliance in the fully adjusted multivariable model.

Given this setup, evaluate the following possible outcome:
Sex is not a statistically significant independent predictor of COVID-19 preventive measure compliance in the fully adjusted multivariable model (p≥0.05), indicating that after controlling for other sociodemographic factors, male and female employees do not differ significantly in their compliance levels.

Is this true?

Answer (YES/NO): NO